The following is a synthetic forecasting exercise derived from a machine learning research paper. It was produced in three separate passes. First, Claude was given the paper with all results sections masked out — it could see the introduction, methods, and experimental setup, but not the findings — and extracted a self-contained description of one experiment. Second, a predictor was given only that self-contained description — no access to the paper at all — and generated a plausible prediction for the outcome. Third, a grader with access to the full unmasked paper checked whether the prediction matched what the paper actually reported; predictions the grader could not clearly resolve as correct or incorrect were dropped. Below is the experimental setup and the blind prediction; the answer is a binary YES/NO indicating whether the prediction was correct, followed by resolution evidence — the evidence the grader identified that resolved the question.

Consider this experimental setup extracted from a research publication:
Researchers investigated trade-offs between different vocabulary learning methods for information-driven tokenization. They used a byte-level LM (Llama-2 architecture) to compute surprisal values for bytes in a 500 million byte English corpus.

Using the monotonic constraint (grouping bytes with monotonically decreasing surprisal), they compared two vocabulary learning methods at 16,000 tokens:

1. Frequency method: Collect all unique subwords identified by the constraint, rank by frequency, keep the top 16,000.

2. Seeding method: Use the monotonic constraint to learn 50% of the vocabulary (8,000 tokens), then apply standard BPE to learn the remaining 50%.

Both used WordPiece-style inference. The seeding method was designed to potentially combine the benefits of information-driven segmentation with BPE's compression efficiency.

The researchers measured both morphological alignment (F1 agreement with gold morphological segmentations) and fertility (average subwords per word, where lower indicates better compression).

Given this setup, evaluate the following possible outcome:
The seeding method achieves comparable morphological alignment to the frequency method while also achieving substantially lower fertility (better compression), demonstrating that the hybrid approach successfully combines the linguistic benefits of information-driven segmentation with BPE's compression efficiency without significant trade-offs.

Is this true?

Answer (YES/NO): NO